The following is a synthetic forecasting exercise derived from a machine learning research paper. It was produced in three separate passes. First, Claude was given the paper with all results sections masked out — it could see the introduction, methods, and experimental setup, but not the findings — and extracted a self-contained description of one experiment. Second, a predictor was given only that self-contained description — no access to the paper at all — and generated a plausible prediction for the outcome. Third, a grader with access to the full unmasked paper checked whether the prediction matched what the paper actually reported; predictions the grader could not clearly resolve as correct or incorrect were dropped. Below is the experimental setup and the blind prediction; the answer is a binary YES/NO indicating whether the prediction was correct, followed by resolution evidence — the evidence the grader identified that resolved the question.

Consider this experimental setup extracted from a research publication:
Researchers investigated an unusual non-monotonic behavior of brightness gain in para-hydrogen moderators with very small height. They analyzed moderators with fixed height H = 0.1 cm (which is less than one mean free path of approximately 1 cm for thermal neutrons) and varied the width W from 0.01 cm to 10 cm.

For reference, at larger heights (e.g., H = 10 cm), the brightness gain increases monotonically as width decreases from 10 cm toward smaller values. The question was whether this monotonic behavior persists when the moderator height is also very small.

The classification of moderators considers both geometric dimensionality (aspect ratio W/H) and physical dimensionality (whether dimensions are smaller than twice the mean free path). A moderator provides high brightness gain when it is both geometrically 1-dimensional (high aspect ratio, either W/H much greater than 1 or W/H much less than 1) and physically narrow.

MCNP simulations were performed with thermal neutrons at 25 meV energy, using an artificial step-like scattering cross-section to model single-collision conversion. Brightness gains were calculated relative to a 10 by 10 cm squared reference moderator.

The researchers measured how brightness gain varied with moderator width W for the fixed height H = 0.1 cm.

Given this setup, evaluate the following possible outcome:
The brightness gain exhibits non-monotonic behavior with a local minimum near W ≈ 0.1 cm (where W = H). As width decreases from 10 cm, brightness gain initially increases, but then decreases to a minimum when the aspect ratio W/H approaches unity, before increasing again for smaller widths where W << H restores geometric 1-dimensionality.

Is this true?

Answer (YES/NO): YES